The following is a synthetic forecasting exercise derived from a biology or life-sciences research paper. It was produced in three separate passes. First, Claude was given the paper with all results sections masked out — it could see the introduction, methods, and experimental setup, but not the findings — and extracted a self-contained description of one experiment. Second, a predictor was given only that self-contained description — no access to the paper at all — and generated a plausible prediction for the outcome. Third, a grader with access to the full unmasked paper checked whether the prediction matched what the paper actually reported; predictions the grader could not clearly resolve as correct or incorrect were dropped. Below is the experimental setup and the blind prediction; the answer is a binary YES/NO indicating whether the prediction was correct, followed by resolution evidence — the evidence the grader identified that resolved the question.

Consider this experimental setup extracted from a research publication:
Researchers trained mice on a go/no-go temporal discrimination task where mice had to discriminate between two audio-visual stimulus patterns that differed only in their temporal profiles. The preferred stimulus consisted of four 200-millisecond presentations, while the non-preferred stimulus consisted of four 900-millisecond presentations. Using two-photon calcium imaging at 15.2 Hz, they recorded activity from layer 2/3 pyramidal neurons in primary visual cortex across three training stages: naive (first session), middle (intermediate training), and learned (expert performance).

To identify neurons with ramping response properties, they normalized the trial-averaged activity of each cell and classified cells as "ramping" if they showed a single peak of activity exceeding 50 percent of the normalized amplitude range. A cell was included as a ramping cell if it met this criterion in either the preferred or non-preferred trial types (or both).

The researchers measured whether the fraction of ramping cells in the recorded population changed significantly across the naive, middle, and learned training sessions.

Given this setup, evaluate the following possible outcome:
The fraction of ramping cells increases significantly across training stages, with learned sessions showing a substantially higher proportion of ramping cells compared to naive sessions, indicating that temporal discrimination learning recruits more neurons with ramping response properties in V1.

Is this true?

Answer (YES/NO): NO